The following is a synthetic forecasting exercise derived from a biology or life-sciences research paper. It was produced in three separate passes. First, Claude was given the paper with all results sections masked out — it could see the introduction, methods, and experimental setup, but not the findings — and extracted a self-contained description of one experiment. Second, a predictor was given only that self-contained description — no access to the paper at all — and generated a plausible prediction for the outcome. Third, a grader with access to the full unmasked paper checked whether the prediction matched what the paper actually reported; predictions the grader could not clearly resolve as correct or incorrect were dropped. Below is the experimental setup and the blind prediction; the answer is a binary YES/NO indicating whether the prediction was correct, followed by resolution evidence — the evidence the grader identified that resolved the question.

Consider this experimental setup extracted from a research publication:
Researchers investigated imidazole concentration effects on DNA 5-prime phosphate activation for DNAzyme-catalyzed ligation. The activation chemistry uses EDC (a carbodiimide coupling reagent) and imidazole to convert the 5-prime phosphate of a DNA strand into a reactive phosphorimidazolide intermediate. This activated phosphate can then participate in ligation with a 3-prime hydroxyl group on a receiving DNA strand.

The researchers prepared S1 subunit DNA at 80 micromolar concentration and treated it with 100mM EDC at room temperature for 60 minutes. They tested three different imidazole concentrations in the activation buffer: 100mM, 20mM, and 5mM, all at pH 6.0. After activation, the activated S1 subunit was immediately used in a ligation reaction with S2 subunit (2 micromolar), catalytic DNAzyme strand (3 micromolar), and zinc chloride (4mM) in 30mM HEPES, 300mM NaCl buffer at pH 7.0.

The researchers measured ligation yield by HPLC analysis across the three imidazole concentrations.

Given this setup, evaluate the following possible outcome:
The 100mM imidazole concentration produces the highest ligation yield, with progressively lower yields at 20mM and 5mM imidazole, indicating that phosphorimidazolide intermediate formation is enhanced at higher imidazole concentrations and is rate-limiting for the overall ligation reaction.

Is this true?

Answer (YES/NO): NO